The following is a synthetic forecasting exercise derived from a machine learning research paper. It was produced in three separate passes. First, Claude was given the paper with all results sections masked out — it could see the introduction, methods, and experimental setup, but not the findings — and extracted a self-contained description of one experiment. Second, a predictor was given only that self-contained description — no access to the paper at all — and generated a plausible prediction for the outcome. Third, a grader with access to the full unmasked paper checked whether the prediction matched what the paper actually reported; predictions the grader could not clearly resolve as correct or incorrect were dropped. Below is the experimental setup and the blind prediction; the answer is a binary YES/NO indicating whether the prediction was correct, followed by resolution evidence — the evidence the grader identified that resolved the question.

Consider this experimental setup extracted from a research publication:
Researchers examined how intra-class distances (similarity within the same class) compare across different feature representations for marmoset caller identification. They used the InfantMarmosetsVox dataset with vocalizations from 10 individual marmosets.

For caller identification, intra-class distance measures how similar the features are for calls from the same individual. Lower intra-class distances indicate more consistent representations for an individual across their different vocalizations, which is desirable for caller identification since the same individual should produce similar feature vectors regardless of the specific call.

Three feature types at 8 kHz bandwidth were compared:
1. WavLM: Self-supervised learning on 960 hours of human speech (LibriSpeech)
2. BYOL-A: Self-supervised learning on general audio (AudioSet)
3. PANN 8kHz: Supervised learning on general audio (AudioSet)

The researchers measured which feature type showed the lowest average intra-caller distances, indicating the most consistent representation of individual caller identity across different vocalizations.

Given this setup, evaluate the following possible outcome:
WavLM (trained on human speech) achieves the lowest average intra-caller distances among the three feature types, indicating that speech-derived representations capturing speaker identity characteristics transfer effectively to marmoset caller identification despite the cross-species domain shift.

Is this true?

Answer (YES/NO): NO